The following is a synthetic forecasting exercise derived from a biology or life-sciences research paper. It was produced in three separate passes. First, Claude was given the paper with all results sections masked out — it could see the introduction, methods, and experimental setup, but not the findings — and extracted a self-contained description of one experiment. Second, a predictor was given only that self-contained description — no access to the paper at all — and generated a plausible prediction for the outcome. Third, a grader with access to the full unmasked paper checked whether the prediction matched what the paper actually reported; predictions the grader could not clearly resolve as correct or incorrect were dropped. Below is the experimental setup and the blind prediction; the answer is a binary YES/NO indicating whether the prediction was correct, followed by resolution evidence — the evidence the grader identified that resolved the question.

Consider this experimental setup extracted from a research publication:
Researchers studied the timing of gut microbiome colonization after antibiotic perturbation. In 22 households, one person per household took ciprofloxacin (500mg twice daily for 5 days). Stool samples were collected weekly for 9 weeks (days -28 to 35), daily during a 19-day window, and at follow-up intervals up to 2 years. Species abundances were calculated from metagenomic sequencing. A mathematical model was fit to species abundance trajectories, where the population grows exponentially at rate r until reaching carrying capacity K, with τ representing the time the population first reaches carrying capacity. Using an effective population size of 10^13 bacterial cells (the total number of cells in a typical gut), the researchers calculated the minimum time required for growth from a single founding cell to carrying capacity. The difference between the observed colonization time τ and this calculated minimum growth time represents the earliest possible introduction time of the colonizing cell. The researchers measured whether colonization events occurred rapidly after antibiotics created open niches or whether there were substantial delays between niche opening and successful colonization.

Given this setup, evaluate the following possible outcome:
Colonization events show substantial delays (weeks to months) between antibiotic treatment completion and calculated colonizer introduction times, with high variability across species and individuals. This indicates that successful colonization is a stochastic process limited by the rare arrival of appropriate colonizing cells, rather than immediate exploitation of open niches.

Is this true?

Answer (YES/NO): YES